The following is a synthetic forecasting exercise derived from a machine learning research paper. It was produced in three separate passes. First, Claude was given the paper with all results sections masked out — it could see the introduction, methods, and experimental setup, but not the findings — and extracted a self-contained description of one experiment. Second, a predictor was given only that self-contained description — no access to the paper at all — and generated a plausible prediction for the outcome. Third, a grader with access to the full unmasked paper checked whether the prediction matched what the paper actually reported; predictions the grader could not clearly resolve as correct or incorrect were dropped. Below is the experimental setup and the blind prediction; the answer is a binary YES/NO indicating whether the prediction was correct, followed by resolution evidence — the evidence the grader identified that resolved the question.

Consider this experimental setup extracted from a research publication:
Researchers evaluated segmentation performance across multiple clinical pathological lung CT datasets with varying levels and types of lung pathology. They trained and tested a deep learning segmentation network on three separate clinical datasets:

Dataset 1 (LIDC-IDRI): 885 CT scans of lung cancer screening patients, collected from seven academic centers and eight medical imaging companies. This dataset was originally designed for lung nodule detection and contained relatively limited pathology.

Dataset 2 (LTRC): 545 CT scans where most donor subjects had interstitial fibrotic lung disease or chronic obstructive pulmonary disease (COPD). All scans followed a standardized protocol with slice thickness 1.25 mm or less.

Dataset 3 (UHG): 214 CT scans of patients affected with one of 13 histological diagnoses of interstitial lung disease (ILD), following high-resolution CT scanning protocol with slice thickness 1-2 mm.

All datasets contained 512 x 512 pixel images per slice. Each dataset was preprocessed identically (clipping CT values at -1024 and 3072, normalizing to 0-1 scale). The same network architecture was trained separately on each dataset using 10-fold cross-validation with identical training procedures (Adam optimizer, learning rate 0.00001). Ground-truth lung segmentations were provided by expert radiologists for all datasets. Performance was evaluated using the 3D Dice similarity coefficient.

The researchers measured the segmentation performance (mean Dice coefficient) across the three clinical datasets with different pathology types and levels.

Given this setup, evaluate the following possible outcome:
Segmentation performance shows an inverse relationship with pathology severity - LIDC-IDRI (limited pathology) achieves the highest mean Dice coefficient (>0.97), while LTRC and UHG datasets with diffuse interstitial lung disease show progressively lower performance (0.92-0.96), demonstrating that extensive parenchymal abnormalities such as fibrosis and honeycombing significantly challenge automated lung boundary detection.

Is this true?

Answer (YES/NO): NO